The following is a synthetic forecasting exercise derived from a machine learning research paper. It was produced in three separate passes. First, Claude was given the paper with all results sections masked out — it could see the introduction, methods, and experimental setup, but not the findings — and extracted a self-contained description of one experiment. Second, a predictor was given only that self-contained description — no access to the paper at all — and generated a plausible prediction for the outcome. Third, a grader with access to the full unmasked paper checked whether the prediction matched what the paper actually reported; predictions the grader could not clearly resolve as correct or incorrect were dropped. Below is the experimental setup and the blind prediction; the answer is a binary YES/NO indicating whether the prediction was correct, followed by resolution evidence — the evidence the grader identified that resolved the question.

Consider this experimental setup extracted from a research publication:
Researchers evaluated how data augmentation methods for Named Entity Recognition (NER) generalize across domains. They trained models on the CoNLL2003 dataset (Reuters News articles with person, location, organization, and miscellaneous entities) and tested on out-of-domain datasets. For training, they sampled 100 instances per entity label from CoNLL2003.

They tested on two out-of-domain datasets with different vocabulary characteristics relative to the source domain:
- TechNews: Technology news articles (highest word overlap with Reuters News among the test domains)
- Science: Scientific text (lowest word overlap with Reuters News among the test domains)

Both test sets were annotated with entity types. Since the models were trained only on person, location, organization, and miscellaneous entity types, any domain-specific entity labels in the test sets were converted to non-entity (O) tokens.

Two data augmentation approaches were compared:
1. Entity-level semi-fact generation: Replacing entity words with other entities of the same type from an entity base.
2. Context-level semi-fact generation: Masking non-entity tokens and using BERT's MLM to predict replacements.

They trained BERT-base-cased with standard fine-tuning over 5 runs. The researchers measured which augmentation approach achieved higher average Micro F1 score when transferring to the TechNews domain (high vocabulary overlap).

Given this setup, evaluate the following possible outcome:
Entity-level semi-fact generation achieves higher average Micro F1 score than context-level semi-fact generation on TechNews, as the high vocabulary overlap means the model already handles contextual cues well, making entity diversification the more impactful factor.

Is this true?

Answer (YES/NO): NO